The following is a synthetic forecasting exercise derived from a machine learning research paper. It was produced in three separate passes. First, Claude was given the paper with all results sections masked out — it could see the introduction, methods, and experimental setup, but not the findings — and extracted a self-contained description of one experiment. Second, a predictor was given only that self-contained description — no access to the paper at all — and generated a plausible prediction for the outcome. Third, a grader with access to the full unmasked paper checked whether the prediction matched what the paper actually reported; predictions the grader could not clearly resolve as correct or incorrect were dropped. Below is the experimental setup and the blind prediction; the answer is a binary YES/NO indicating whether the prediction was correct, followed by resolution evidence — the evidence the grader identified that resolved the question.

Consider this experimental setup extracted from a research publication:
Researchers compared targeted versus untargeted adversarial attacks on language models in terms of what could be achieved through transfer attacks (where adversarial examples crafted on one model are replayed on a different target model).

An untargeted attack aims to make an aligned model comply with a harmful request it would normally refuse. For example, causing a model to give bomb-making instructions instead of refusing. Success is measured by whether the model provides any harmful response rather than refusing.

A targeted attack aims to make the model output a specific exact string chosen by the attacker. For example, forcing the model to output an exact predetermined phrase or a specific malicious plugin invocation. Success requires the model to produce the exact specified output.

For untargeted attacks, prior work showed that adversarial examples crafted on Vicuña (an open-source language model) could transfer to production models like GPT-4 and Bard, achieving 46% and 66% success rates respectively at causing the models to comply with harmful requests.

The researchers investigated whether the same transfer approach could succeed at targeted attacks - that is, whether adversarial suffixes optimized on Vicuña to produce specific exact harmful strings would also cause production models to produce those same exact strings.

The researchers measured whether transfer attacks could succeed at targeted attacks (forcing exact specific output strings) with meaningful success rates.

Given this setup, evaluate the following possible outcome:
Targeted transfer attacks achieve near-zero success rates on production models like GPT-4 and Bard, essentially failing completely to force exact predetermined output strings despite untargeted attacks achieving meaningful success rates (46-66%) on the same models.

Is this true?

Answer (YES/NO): YES